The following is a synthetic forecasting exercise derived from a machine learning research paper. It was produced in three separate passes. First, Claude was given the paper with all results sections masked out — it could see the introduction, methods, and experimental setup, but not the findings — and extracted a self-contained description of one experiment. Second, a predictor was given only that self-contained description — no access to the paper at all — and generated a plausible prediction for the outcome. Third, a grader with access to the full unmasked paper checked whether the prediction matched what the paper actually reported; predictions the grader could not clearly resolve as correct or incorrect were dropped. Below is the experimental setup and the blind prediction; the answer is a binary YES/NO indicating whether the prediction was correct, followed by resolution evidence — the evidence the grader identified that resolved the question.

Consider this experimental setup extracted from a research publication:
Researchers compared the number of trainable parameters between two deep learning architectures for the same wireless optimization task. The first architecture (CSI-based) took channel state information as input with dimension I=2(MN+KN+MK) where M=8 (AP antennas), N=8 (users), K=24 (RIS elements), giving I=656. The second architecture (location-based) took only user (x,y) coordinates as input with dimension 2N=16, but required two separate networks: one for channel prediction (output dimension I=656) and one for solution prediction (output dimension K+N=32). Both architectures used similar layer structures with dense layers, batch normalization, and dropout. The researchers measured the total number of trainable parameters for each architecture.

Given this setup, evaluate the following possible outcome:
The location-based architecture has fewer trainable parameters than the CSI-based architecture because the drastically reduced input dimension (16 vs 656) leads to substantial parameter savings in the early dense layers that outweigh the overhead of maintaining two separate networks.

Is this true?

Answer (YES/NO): YES